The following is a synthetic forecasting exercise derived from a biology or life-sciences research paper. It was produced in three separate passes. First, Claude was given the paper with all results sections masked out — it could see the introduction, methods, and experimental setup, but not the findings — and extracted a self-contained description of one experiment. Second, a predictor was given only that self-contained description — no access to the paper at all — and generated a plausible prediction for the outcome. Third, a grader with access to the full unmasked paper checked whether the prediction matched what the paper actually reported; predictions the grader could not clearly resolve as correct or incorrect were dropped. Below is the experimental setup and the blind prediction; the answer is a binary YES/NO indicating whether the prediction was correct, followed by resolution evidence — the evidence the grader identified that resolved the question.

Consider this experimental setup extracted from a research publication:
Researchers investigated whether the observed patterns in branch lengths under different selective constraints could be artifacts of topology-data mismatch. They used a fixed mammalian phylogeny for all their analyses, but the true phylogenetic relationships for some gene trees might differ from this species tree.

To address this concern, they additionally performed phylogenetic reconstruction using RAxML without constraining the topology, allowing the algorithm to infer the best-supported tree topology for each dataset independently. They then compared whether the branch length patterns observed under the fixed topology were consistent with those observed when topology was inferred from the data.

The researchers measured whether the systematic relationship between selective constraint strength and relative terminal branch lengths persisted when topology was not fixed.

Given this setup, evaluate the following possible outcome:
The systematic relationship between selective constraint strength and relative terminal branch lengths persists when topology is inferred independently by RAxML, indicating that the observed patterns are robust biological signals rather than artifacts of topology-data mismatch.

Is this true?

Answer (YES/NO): YES